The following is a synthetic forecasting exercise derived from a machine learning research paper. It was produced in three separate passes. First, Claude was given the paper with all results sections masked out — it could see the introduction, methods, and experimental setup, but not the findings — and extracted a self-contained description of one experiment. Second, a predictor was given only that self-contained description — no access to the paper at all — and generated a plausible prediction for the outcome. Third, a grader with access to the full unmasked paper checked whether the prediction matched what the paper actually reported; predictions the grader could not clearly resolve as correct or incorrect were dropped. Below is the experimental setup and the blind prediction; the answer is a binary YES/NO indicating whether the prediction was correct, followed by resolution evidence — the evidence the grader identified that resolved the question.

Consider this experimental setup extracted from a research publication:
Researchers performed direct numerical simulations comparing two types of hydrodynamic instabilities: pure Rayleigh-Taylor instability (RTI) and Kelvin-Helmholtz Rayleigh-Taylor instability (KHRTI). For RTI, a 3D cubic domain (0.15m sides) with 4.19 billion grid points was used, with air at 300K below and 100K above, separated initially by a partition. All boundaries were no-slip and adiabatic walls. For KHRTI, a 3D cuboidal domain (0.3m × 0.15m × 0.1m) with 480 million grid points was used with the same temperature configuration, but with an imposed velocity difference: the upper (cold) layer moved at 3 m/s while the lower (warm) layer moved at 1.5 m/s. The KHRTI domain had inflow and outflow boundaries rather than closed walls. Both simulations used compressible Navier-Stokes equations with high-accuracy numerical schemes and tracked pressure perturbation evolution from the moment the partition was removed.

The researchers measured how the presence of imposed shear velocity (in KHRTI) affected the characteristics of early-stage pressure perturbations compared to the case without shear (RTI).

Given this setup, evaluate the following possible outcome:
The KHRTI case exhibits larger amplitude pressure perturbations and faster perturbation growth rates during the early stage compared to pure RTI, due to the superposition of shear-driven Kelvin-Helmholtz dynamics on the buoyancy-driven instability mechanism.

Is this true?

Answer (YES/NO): YES